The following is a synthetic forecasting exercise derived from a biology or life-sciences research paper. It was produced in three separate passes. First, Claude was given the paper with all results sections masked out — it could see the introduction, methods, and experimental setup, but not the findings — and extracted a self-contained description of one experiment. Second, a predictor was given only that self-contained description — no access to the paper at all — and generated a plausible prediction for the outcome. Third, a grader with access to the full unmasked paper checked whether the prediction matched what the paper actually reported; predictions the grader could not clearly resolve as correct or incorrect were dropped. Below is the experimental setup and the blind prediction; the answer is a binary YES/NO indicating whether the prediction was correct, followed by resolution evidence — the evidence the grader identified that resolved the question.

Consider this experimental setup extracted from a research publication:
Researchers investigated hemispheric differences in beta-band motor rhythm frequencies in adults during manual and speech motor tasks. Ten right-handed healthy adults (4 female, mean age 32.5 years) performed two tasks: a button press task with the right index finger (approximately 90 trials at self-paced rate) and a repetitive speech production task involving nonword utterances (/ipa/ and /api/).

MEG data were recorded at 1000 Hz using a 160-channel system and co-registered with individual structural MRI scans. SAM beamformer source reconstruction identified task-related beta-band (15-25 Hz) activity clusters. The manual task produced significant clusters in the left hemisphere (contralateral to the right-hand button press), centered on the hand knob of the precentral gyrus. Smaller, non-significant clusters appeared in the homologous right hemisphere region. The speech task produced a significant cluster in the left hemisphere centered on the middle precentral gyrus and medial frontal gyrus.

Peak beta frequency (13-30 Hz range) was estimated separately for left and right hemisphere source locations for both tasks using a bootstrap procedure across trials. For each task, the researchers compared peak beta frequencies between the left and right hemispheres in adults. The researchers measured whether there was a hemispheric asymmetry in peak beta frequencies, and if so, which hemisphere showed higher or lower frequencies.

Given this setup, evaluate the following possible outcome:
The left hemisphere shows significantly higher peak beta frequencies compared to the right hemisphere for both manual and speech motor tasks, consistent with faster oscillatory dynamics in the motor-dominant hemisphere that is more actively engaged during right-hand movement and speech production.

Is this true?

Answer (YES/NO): YES